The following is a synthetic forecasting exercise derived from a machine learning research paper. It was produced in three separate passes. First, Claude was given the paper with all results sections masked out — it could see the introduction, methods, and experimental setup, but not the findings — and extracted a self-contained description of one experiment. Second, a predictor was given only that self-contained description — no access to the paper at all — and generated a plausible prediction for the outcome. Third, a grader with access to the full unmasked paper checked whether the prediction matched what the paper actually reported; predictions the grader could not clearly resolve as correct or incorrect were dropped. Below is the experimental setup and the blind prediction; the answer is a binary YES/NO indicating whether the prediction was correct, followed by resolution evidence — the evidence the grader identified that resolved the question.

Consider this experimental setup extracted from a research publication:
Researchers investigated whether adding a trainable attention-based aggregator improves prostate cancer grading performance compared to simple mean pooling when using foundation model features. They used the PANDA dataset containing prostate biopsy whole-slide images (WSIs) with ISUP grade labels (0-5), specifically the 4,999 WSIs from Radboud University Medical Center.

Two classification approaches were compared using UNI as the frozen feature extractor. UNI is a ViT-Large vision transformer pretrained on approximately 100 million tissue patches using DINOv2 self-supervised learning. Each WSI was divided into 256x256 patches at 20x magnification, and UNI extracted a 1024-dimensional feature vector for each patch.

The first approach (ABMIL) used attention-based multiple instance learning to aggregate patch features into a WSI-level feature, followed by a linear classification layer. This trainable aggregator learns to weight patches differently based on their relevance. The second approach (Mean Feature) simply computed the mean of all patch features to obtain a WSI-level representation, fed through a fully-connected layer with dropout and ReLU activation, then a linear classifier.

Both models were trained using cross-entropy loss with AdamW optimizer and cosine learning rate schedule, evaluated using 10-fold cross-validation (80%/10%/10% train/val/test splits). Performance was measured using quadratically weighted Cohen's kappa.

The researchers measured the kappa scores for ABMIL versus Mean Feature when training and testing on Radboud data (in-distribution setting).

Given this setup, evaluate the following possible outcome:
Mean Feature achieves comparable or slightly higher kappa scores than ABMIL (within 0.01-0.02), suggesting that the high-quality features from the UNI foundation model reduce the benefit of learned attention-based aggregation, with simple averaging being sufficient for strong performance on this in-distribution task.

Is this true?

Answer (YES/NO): NO